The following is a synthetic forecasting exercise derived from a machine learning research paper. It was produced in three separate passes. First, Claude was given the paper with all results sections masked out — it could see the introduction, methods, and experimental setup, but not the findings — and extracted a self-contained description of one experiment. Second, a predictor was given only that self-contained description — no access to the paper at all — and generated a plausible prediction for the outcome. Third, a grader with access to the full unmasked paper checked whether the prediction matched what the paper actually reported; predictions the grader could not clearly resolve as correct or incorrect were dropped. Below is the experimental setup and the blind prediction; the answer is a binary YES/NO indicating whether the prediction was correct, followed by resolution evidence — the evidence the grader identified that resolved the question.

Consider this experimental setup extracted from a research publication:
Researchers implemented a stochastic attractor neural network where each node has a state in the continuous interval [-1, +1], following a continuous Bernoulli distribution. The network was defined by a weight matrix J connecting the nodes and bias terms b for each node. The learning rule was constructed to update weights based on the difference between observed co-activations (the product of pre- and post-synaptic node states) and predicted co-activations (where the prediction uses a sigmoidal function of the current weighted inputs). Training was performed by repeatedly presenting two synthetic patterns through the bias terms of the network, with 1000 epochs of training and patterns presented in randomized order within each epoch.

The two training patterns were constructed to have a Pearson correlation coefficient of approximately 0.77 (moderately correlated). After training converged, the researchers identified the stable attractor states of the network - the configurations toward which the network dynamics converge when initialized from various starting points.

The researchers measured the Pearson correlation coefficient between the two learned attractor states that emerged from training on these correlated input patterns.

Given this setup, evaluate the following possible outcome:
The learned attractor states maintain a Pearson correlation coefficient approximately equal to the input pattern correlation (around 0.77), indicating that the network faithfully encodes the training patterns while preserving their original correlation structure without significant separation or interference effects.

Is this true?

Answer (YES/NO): NO